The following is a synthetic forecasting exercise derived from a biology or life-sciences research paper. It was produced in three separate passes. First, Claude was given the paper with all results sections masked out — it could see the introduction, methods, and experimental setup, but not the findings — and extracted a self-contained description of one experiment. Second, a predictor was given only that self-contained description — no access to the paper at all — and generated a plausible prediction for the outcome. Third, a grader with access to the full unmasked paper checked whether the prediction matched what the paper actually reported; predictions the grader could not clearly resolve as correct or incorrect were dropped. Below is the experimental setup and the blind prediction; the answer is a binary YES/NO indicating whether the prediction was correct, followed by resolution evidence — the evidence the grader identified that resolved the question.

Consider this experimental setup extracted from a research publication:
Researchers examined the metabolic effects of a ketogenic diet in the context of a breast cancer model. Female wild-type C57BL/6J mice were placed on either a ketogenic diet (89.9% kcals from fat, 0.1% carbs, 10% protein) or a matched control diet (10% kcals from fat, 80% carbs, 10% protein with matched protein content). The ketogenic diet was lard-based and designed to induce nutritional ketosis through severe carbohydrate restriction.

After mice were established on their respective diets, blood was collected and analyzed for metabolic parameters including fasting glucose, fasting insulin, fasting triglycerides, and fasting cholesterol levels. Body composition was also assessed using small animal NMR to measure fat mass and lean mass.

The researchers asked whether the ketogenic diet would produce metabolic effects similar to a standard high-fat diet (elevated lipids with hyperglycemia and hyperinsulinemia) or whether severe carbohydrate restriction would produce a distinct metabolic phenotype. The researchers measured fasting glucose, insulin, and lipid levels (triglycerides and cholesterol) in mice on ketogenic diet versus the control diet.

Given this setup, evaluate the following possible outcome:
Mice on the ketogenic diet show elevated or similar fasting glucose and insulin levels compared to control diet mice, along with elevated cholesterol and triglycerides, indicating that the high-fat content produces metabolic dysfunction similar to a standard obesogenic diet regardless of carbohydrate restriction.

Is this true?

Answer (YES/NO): NO